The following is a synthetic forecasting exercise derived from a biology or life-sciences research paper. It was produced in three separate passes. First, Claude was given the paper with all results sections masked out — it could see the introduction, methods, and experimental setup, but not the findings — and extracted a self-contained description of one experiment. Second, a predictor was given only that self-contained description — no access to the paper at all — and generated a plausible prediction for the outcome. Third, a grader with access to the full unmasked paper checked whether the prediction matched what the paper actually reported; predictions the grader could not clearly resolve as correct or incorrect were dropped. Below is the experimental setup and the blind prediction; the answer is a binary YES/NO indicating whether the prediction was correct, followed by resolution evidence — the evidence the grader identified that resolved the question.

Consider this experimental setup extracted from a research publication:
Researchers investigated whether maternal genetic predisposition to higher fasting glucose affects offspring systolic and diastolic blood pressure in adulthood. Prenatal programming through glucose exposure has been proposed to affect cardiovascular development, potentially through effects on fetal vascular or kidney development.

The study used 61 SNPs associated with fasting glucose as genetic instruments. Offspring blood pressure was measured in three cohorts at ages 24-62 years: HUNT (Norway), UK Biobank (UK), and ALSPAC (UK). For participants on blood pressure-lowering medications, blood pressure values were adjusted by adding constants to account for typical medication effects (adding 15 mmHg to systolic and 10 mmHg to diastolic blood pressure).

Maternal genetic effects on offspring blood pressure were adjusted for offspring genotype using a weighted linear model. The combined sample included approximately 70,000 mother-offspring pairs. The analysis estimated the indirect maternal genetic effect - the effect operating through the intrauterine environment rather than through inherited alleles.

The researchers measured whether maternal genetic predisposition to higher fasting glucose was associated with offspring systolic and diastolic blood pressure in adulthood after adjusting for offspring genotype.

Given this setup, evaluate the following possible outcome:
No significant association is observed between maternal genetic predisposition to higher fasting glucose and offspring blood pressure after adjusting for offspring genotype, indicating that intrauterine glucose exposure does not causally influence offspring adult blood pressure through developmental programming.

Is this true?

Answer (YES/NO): YES